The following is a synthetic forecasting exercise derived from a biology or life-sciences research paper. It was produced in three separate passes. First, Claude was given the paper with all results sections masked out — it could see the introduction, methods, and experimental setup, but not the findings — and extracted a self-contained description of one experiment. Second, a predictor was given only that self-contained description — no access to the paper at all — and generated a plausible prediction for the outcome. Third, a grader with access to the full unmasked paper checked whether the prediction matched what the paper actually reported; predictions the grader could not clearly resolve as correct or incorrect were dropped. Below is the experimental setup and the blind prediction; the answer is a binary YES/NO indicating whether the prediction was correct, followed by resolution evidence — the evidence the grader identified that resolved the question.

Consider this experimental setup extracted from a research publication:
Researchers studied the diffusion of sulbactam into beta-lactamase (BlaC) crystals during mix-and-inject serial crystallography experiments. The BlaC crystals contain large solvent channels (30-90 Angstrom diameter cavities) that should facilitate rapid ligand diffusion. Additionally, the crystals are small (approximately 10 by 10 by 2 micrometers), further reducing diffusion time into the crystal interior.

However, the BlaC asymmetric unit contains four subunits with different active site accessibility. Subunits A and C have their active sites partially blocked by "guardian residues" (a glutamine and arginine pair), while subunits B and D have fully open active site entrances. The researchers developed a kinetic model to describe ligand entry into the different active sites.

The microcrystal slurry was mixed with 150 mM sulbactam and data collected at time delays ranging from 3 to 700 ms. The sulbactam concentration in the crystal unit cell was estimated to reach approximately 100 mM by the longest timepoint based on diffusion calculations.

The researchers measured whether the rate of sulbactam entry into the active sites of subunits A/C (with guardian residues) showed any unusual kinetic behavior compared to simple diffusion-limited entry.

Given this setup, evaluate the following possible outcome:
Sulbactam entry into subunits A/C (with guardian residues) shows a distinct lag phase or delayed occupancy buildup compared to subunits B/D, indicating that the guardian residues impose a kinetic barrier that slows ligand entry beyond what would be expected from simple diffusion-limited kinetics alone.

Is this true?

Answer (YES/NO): YES